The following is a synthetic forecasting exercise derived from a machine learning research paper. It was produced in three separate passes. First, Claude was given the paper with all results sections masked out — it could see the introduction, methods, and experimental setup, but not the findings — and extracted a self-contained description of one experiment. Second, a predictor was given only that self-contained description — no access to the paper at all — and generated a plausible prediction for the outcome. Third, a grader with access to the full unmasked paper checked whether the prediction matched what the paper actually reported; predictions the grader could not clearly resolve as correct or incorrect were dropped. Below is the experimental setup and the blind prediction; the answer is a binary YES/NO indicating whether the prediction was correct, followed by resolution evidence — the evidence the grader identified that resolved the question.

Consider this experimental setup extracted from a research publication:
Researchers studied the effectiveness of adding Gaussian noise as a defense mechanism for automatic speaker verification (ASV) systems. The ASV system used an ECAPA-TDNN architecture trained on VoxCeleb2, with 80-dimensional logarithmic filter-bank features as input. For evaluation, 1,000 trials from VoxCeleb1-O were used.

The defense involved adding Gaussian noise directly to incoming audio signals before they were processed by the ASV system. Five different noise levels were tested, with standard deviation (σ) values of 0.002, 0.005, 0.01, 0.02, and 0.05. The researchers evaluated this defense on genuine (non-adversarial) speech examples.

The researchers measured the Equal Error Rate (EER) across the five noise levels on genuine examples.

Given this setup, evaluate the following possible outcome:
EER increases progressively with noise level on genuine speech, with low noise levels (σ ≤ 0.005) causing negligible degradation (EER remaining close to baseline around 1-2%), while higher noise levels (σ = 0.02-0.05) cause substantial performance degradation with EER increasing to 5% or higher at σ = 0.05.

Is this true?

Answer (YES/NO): YES